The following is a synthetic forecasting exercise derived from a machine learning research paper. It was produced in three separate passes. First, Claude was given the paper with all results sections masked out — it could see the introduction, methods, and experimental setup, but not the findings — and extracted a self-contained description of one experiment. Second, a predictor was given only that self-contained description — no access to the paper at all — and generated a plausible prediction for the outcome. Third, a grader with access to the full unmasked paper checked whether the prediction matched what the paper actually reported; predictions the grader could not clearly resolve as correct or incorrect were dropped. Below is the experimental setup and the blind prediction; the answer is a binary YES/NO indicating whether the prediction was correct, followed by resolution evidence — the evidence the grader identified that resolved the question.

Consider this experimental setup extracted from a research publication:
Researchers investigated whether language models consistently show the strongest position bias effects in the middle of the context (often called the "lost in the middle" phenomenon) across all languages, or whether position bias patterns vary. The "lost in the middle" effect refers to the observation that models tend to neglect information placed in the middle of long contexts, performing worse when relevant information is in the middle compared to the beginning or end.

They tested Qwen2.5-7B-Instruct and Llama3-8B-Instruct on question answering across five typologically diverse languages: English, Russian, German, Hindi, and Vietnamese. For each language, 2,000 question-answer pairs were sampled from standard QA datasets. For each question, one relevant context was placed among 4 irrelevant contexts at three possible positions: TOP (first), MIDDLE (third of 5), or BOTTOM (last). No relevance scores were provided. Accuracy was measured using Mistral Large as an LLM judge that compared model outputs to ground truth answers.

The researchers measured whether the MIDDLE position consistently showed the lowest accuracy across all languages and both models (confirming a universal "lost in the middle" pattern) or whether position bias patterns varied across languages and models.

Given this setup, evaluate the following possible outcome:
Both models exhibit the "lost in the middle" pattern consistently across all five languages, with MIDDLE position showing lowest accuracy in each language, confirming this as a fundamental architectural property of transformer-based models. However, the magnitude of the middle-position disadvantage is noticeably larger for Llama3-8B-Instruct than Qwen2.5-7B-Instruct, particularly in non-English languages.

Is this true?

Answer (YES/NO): NO